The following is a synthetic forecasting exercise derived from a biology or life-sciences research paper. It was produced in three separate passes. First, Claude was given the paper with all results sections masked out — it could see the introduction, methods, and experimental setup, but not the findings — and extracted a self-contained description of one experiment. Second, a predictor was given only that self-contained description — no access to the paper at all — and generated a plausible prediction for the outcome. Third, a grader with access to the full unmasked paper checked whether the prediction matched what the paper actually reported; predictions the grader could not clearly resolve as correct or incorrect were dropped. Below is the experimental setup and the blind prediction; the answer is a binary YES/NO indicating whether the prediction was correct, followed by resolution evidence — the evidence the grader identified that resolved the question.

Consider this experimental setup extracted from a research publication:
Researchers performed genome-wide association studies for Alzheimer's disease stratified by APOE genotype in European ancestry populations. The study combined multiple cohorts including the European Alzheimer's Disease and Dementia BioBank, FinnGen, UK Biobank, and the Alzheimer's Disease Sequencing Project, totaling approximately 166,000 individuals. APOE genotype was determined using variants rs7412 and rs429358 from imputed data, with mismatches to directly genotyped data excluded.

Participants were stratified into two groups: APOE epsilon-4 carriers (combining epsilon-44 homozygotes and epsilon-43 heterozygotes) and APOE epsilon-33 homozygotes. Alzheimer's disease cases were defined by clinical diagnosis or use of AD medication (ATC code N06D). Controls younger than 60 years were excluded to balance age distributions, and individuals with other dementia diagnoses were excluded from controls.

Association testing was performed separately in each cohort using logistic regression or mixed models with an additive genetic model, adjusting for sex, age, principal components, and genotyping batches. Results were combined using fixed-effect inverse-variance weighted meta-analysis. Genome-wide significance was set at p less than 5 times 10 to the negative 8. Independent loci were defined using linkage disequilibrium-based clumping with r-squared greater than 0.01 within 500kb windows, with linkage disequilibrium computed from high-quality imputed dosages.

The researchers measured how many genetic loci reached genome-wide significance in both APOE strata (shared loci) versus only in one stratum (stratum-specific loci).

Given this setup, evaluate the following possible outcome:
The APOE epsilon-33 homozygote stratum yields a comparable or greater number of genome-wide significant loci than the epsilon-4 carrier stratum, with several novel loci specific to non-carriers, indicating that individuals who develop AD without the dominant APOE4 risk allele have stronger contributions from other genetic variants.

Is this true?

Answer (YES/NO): YES